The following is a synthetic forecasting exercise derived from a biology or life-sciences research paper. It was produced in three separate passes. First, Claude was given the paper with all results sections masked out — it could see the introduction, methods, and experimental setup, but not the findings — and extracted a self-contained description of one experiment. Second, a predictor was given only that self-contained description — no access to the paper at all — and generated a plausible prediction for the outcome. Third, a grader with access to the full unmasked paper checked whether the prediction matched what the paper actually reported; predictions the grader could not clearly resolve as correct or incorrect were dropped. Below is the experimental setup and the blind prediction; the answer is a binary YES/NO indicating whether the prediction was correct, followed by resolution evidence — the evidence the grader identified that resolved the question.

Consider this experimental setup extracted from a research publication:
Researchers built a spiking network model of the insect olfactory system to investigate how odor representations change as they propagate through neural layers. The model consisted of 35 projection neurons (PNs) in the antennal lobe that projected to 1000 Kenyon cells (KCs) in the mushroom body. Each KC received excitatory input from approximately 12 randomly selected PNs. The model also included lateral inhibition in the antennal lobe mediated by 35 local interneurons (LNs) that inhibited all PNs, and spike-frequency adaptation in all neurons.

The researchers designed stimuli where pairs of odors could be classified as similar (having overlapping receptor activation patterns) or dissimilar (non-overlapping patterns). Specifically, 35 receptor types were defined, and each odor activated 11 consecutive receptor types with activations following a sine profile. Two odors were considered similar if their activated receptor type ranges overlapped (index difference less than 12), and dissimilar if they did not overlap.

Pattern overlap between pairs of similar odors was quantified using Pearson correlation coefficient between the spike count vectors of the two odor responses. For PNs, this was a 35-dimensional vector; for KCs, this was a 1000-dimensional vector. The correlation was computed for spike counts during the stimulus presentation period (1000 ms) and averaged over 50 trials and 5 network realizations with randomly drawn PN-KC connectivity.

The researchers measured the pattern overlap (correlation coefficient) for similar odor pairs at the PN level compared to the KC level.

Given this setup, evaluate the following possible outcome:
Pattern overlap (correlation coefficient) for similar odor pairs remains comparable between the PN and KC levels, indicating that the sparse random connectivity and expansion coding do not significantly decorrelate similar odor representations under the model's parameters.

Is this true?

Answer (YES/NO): NO